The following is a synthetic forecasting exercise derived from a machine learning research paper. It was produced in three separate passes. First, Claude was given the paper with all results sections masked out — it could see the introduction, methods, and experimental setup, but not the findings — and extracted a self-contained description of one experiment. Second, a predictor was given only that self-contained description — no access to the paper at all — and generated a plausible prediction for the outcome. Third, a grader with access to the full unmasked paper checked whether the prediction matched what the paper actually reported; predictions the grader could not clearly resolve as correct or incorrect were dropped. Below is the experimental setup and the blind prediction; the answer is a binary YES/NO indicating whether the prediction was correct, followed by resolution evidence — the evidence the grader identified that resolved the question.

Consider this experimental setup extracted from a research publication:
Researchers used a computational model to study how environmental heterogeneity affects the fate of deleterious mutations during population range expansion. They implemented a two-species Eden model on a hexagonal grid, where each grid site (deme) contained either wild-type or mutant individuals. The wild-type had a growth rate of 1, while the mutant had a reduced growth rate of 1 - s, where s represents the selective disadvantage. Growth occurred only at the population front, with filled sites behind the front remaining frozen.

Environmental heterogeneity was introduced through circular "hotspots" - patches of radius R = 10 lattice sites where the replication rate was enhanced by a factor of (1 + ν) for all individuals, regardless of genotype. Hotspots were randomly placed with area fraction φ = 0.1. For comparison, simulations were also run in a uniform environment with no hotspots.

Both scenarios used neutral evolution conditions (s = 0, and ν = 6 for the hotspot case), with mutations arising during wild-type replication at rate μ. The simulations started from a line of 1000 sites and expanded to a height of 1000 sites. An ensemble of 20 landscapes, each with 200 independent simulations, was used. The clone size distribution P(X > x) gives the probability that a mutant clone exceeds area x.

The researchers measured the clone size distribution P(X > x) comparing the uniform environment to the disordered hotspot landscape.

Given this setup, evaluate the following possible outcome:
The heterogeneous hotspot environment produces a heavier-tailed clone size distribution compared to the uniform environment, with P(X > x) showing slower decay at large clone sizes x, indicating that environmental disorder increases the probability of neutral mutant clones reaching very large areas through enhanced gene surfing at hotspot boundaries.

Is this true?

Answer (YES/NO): NO